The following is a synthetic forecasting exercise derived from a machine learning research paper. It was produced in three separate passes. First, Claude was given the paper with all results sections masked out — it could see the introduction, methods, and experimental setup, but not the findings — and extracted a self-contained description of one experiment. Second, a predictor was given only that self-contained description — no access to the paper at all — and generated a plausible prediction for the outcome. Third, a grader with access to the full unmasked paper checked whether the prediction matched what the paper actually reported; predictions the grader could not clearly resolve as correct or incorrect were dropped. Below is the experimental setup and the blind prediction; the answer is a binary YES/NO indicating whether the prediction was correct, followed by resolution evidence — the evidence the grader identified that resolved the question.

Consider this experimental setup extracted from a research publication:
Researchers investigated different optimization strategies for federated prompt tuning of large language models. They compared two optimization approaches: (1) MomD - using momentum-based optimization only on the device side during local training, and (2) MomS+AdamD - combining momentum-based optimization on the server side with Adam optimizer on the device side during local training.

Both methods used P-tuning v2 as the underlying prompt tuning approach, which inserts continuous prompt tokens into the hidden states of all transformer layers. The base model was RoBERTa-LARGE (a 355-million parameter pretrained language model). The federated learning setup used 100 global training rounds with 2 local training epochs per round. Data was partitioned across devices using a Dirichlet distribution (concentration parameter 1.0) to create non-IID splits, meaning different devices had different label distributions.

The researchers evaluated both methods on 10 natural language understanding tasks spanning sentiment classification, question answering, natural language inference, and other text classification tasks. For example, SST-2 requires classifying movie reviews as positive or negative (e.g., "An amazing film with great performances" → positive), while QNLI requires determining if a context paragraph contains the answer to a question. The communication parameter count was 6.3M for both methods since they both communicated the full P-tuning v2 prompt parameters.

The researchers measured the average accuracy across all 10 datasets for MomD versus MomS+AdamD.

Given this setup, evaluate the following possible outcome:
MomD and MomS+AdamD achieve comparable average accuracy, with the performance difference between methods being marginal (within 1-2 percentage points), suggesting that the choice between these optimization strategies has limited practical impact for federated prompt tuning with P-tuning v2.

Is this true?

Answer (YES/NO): NO